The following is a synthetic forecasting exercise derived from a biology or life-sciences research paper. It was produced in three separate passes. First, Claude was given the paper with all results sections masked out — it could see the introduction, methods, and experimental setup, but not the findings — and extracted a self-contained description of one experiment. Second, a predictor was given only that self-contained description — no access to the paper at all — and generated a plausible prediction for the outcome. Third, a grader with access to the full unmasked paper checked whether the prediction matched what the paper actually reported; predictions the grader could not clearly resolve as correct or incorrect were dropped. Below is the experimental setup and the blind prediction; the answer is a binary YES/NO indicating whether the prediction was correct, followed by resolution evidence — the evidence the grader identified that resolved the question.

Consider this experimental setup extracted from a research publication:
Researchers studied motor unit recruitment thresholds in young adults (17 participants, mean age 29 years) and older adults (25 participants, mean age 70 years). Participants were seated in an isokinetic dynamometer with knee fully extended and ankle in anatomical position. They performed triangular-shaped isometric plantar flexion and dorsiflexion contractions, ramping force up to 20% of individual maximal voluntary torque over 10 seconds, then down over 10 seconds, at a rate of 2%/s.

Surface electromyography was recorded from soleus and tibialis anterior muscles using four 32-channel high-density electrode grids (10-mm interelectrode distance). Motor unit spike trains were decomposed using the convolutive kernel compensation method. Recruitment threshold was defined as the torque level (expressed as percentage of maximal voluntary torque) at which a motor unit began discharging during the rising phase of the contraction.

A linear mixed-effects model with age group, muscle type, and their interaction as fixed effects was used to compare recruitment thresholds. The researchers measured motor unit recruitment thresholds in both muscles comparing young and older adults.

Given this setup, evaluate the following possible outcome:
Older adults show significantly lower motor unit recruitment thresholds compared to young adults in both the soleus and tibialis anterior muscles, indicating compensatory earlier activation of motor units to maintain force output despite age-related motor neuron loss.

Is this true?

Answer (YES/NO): YES